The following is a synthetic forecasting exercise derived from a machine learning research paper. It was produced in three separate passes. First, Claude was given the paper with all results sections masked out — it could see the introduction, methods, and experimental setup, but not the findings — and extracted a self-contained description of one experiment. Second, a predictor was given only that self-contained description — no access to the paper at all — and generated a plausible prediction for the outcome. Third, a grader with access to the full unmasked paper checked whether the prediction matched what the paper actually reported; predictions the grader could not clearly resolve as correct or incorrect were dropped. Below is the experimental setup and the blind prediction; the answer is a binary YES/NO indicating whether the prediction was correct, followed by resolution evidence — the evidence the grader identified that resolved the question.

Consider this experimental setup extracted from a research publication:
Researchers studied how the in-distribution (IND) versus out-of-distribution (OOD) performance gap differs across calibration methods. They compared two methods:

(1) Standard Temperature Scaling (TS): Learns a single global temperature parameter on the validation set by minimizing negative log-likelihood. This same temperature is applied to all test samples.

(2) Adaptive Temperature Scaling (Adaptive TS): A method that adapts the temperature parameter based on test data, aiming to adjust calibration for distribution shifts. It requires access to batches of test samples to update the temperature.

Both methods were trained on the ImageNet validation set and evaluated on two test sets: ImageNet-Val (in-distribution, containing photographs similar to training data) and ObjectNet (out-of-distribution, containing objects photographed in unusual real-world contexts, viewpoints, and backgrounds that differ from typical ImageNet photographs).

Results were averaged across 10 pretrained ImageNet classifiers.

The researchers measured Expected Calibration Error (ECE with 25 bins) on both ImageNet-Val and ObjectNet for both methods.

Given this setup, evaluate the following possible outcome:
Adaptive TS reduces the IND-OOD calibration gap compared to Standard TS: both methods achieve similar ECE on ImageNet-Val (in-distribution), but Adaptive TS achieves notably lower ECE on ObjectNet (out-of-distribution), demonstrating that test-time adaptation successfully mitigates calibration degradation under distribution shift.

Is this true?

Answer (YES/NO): NO